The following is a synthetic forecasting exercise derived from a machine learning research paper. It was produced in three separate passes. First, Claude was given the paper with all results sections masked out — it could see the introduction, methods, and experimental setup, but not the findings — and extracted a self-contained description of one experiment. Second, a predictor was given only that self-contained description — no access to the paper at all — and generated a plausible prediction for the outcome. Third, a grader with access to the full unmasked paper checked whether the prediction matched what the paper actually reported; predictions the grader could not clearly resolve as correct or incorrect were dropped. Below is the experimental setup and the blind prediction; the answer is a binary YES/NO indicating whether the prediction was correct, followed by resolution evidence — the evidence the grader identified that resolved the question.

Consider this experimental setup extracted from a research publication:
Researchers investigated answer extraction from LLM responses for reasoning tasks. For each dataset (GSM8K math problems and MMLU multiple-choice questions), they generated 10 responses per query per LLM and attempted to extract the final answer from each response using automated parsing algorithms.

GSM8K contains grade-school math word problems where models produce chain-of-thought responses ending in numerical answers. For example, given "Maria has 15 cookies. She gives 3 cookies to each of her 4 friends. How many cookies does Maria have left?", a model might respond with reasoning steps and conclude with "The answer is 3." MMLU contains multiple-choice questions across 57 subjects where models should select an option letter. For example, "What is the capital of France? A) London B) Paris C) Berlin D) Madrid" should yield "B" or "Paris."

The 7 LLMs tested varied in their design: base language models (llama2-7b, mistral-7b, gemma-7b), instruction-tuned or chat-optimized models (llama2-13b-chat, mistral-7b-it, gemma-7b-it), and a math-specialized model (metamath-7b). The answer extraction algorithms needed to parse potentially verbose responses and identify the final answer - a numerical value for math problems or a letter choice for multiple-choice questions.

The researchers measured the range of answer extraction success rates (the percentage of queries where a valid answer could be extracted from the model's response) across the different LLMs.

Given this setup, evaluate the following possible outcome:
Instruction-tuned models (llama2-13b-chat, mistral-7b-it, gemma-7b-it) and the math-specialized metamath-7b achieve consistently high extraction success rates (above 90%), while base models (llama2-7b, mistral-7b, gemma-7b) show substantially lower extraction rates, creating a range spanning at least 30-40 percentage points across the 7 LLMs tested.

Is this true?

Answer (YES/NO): NO